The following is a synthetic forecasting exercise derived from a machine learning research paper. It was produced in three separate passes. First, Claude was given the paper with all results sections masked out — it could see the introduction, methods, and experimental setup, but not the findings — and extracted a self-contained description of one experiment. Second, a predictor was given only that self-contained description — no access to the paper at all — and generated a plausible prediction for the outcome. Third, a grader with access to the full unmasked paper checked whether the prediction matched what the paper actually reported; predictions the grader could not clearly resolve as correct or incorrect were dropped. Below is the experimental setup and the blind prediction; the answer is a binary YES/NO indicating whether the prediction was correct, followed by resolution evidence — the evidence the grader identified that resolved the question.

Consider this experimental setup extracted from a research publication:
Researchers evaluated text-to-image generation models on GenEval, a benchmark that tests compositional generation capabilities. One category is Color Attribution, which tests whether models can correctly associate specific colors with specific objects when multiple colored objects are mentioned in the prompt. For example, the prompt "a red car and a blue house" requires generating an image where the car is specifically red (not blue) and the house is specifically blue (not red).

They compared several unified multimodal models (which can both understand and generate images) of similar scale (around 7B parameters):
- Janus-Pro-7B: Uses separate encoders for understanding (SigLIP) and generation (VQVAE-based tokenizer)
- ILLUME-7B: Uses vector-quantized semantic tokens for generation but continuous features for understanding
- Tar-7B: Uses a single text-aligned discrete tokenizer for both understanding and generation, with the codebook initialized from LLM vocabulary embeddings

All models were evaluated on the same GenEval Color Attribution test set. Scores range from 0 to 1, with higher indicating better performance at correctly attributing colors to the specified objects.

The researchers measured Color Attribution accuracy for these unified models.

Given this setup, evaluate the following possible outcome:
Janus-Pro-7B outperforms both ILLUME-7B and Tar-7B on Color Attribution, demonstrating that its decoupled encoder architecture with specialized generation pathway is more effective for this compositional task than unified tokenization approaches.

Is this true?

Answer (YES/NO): YES